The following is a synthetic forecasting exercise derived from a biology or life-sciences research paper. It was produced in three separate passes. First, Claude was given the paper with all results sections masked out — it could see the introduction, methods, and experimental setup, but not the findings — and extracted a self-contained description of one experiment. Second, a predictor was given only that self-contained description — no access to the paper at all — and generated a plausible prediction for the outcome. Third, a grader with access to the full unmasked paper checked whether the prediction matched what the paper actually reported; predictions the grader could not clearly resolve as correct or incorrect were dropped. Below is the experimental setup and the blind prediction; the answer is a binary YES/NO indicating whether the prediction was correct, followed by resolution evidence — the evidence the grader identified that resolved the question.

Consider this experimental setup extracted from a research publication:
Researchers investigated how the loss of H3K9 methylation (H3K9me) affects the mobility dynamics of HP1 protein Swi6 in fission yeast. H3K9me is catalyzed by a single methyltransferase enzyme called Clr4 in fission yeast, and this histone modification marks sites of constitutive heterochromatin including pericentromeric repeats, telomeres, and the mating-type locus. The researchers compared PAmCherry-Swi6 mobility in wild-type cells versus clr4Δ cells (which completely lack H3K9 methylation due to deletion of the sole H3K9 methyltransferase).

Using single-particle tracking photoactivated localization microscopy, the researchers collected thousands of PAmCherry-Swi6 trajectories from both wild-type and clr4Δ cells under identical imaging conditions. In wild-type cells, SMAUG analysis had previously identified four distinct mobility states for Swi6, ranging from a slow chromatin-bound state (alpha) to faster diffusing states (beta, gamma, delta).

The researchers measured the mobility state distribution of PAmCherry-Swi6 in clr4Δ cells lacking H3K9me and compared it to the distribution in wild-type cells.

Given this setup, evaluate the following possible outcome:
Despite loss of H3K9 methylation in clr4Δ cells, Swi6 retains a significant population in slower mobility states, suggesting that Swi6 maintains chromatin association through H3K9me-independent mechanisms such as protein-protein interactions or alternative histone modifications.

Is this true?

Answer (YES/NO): NO